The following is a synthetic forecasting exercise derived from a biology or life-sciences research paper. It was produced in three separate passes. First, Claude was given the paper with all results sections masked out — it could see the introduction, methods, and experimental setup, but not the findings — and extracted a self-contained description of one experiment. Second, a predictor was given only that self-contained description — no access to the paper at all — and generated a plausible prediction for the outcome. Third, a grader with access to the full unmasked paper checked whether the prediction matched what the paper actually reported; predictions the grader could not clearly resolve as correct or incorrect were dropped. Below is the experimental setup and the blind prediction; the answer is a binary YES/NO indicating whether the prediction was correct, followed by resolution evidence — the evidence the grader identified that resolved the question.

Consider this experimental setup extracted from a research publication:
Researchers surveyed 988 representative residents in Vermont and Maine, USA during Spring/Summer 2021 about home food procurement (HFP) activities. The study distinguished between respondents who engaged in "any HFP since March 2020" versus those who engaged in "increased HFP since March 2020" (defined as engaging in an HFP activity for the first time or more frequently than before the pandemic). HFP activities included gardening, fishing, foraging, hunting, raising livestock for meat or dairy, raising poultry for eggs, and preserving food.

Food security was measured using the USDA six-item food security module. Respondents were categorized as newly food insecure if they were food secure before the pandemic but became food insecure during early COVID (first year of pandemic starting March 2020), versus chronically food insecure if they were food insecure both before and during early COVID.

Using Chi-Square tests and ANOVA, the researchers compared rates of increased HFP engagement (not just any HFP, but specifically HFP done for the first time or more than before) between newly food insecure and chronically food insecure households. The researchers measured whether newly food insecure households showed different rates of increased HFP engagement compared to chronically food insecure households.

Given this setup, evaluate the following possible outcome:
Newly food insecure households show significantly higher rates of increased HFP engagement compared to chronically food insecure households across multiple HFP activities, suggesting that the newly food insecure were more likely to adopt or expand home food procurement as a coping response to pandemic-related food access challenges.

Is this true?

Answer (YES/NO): NO